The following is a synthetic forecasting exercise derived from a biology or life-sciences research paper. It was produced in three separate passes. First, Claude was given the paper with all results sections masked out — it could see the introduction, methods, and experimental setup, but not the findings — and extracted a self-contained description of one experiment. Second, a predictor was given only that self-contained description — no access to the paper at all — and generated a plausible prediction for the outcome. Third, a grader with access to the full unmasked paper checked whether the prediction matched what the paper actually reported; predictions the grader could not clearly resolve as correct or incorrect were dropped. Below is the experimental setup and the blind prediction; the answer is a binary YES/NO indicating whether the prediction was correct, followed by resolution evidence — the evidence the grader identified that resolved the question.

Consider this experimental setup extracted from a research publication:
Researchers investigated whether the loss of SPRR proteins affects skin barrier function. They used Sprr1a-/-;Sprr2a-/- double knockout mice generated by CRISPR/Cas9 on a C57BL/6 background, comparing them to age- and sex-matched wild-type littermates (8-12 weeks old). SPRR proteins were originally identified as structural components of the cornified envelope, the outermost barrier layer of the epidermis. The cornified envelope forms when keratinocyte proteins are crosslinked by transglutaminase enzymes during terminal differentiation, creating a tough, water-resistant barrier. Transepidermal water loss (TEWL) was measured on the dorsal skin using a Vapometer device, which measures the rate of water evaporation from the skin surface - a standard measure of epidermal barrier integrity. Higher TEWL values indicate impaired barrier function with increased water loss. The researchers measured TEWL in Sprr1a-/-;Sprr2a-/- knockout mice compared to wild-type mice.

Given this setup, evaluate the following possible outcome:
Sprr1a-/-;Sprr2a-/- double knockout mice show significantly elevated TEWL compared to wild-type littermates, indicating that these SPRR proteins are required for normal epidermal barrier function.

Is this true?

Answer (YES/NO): NO